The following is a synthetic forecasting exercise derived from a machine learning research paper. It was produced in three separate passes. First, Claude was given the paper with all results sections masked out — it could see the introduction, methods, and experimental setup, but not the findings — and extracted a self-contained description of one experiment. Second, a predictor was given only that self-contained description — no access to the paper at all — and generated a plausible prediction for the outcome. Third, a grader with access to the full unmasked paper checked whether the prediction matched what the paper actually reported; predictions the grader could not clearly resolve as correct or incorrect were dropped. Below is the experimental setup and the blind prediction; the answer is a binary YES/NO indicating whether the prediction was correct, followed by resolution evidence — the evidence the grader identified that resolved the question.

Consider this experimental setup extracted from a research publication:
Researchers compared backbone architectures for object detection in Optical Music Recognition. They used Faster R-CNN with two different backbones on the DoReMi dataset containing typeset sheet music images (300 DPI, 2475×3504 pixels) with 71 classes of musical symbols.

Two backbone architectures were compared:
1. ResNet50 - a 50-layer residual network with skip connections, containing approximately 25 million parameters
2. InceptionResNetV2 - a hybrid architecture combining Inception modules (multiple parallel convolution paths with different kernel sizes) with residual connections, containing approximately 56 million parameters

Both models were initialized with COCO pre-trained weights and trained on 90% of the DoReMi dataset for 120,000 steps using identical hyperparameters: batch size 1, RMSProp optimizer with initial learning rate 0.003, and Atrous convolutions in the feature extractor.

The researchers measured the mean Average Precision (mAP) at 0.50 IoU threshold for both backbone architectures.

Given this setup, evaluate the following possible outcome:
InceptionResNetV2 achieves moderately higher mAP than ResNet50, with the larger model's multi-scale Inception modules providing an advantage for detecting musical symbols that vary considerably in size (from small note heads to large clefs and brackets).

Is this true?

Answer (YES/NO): NO